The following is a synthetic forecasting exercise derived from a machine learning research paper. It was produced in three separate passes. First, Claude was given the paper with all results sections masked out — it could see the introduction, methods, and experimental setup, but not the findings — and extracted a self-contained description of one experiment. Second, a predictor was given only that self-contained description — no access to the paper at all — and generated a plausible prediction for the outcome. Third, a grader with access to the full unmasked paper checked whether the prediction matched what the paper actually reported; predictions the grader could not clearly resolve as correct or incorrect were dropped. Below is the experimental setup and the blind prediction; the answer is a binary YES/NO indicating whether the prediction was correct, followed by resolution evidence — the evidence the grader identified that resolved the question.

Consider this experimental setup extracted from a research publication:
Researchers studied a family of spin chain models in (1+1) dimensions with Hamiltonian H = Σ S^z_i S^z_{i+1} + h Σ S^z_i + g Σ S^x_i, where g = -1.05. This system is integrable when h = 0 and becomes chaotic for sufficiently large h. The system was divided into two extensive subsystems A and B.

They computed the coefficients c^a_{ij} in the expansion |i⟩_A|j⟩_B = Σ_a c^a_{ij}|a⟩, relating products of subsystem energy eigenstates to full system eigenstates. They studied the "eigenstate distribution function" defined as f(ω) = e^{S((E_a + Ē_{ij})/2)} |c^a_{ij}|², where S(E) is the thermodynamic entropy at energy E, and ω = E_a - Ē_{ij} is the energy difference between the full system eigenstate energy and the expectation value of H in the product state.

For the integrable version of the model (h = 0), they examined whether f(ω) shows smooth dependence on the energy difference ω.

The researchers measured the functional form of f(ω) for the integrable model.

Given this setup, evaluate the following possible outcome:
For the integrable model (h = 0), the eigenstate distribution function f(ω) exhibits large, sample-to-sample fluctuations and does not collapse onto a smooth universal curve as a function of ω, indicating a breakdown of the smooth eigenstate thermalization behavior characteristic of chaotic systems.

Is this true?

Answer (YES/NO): YES